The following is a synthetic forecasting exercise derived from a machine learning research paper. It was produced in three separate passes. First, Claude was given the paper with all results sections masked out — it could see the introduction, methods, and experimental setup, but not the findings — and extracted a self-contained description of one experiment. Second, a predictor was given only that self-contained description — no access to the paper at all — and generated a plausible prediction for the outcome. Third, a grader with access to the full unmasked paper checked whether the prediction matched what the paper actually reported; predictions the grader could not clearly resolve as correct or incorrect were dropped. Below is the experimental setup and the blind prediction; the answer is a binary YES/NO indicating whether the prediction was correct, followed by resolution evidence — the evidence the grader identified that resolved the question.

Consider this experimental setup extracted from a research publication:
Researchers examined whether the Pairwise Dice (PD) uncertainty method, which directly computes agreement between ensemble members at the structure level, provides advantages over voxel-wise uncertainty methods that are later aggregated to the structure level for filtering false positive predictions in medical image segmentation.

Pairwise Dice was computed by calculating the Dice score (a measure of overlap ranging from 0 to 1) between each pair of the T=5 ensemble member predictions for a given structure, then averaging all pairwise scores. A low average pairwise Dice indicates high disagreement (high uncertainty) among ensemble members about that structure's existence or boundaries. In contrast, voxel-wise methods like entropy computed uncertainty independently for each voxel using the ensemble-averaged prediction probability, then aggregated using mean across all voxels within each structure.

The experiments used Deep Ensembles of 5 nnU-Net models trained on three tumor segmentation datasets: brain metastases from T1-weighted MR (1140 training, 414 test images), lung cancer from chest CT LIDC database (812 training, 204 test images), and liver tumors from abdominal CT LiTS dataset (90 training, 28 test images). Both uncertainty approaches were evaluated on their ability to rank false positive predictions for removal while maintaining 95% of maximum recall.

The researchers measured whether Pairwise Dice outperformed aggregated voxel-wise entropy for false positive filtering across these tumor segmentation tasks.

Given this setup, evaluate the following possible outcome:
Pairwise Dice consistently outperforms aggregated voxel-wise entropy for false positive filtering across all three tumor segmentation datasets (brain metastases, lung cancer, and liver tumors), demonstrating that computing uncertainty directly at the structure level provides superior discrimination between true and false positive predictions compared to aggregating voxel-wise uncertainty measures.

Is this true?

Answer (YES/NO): NO